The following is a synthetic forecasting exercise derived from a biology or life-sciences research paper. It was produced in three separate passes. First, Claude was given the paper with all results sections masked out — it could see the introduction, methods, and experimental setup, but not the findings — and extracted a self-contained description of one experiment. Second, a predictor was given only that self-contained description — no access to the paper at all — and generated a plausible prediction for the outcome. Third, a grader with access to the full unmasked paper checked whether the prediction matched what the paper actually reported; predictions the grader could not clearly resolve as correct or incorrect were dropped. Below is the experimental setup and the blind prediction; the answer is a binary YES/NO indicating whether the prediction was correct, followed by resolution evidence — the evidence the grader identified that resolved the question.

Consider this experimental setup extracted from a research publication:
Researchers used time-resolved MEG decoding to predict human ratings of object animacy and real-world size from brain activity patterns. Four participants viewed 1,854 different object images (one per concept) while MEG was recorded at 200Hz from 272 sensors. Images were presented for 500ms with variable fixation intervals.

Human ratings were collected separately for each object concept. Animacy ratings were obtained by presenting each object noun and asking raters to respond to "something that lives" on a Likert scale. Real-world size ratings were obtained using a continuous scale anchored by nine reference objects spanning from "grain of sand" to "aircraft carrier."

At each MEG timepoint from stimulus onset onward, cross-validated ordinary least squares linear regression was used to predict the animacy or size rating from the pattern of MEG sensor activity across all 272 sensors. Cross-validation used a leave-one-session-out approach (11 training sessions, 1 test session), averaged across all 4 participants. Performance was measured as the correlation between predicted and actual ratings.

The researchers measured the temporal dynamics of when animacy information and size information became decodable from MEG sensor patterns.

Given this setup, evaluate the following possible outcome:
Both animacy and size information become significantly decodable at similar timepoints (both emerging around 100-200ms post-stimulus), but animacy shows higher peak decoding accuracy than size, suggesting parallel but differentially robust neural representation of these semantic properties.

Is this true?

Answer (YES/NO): NO